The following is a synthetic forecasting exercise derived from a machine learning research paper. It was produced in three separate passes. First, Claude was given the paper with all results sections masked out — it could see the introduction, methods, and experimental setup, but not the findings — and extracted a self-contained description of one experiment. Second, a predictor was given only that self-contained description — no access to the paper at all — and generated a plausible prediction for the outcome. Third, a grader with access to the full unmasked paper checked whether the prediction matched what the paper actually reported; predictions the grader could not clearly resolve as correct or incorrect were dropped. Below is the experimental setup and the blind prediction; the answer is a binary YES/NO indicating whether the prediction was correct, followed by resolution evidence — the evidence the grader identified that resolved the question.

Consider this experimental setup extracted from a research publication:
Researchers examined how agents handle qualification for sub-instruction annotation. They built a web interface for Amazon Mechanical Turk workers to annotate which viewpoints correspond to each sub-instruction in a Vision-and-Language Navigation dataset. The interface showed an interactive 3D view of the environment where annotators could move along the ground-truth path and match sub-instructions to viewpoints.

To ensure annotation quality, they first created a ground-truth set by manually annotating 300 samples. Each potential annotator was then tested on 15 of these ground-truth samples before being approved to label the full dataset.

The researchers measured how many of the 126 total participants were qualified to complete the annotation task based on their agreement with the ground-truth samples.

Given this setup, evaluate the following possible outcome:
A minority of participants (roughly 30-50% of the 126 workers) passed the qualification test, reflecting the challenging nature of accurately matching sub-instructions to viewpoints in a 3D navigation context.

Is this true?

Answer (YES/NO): YES